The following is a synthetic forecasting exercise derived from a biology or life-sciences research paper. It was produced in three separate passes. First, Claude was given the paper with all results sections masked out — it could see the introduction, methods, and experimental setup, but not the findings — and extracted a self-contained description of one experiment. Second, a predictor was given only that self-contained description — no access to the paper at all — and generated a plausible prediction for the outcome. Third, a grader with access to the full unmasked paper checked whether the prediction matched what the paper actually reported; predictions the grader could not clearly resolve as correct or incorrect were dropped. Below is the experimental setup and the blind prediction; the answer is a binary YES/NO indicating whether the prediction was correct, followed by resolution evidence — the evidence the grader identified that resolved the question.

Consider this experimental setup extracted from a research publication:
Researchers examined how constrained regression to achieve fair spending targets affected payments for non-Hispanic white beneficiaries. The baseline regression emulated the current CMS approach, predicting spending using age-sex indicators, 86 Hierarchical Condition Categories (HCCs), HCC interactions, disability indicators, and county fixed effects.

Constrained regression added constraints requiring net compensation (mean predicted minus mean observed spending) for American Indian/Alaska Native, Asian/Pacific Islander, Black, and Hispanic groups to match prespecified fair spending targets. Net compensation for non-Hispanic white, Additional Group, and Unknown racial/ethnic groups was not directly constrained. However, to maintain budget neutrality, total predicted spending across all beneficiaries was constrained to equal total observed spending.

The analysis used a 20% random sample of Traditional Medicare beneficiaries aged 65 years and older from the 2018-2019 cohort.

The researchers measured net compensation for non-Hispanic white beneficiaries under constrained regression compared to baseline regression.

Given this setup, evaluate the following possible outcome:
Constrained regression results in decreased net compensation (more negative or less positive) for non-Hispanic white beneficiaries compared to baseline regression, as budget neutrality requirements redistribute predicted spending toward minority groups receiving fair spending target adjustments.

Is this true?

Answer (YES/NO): YES